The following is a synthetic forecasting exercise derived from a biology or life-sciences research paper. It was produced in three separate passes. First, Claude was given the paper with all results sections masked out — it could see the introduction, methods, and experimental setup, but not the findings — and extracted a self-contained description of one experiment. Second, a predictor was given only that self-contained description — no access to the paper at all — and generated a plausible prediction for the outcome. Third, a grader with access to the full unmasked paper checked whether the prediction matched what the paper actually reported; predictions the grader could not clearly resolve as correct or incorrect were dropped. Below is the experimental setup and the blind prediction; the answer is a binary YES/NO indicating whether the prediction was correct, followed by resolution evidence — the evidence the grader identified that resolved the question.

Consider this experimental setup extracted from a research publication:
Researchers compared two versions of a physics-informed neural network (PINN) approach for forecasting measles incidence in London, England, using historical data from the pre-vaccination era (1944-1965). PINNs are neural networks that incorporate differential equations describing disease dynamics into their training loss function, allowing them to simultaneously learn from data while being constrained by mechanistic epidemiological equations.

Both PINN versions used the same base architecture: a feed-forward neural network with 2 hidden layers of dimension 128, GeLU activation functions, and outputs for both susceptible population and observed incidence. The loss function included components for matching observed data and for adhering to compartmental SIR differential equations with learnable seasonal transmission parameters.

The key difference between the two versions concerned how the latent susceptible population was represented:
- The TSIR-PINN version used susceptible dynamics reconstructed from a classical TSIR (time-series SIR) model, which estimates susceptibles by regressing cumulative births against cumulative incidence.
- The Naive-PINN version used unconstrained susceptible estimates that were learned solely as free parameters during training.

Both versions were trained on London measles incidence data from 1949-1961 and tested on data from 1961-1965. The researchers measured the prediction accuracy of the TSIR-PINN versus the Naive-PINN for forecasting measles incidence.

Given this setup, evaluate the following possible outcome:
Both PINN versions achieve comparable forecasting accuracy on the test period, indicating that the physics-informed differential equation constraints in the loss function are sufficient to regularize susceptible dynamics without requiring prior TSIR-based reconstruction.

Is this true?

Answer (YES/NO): NO